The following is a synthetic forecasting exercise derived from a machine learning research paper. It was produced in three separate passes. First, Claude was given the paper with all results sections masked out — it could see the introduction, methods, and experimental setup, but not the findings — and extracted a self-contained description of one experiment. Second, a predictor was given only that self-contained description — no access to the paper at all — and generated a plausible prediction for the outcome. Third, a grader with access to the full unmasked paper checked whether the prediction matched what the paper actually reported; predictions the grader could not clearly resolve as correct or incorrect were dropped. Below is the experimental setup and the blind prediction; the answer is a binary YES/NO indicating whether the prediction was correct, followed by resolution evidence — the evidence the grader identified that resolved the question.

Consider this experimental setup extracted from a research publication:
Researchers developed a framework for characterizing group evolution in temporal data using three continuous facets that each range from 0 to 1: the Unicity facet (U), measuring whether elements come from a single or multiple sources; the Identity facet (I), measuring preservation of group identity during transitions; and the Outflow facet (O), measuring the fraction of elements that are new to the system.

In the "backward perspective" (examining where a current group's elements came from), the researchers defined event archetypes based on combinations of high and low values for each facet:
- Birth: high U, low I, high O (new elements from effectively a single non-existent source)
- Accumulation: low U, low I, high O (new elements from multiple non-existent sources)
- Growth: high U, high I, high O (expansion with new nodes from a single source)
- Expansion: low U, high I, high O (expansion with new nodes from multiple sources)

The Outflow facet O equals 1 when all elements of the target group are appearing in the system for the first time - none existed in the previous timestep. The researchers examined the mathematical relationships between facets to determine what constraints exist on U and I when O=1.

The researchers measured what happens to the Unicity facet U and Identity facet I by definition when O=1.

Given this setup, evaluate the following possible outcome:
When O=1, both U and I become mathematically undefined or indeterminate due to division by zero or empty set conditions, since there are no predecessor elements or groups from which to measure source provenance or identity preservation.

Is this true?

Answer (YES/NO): NO